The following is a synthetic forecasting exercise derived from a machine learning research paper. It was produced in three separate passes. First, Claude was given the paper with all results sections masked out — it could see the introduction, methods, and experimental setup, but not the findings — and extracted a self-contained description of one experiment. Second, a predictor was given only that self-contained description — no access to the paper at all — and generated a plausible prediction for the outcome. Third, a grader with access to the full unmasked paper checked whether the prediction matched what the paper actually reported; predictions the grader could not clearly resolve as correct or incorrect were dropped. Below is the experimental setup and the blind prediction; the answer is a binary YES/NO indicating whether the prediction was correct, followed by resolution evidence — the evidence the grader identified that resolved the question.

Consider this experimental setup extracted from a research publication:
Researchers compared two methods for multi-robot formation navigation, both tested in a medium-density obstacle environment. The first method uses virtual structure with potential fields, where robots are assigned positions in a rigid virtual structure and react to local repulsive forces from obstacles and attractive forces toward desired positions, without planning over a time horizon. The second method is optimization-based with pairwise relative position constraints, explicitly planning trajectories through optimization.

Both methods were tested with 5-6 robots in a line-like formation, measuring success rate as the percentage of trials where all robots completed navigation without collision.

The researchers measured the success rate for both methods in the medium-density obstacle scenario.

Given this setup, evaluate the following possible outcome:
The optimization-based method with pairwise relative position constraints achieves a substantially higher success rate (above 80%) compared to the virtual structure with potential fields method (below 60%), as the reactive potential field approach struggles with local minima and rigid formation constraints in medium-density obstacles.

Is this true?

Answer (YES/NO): NO